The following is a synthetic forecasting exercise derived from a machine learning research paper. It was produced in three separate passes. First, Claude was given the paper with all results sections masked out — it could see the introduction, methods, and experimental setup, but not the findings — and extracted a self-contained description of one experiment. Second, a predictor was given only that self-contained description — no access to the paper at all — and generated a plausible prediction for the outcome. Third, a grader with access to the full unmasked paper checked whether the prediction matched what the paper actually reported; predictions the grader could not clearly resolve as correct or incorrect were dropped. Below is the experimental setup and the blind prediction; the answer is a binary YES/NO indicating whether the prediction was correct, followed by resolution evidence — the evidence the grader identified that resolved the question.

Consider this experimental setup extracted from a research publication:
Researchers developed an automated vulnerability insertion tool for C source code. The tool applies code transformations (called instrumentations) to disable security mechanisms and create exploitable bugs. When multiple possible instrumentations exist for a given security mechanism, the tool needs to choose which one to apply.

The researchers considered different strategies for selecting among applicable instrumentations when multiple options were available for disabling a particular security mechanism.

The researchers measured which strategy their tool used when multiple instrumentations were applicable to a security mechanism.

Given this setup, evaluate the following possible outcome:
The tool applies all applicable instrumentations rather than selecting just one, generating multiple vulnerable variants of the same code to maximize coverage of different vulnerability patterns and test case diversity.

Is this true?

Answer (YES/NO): NO